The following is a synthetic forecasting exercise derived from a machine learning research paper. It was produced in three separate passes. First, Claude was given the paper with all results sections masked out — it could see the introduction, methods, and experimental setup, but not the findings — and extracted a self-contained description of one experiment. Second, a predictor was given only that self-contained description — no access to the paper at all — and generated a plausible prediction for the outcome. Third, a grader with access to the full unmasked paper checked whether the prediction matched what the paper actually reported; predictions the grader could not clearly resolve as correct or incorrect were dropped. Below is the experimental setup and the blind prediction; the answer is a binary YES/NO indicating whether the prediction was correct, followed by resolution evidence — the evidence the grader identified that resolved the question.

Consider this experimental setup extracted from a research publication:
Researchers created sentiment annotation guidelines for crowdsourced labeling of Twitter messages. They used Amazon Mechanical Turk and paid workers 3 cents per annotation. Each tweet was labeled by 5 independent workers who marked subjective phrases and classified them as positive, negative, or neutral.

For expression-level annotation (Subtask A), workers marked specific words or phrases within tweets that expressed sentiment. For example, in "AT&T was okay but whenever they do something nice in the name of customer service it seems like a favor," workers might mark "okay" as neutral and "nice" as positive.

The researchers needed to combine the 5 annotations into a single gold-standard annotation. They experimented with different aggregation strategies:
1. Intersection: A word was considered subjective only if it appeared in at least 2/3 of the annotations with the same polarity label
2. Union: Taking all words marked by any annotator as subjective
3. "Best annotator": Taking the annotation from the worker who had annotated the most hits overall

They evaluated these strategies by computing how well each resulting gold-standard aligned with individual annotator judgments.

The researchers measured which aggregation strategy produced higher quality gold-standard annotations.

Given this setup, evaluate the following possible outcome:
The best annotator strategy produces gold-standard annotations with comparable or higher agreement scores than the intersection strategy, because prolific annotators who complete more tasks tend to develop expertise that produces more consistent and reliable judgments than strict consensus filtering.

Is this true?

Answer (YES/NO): NO